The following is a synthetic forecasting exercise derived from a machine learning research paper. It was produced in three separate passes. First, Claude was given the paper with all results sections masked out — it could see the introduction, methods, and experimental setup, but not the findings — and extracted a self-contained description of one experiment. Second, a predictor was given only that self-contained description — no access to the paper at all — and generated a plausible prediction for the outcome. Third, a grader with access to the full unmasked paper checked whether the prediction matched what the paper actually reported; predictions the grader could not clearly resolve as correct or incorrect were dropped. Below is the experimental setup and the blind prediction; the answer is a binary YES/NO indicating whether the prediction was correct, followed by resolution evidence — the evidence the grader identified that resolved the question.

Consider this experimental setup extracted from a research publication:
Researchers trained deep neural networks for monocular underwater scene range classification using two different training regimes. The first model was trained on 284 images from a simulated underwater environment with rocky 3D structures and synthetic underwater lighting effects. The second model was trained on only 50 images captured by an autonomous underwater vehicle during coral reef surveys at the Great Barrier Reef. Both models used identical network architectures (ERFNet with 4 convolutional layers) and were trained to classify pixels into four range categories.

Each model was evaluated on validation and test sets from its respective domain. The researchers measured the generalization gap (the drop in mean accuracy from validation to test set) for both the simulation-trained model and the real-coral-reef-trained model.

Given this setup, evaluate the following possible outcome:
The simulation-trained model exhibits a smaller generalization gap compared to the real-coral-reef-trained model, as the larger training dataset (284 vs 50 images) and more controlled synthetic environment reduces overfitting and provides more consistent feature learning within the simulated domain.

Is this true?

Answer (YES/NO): NO